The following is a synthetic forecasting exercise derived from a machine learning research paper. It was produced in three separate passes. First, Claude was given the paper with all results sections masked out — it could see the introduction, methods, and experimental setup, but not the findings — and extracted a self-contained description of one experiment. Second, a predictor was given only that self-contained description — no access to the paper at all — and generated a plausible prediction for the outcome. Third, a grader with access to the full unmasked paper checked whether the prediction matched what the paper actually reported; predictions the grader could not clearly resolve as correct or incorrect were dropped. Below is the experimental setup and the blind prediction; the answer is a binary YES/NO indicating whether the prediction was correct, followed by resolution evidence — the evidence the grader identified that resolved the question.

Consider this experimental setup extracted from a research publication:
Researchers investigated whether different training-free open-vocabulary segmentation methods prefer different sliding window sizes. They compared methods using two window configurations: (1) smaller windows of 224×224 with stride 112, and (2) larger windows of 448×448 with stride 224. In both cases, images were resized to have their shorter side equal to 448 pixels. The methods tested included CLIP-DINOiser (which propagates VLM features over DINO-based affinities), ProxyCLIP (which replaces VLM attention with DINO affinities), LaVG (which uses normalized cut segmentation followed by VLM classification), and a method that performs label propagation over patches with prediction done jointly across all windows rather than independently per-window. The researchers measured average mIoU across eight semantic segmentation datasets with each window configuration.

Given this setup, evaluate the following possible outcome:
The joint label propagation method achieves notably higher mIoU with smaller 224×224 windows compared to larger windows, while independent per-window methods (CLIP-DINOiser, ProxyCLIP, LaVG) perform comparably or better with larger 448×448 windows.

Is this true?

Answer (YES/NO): NO